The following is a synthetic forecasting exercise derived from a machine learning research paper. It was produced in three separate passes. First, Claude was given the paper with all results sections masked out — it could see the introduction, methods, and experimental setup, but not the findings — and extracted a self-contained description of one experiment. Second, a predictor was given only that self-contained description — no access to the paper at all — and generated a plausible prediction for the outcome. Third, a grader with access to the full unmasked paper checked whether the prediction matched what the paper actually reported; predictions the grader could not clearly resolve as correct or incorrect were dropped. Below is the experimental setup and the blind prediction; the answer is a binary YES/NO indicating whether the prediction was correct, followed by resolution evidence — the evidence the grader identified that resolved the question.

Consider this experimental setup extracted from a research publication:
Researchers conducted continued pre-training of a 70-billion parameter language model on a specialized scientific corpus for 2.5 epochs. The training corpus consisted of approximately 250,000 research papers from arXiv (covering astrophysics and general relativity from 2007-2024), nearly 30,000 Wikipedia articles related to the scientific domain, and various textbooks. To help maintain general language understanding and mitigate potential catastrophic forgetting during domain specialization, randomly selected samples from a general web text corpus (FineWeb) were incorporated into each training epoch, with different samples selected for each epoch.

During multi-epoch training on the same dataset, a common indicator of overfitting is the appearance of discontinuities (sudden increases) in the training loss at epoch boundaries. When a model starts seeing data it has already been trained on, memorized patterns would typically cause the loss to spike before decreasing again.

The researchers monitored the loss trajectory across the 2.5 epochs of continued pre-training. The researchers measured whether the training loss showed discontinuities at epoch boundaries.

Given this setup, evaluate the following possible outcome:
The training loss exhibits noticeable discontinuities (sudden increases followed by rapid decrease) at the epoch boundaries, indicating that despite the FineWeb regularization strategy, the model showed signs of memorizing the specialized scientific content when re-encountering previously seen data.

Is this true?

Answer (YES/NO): NO